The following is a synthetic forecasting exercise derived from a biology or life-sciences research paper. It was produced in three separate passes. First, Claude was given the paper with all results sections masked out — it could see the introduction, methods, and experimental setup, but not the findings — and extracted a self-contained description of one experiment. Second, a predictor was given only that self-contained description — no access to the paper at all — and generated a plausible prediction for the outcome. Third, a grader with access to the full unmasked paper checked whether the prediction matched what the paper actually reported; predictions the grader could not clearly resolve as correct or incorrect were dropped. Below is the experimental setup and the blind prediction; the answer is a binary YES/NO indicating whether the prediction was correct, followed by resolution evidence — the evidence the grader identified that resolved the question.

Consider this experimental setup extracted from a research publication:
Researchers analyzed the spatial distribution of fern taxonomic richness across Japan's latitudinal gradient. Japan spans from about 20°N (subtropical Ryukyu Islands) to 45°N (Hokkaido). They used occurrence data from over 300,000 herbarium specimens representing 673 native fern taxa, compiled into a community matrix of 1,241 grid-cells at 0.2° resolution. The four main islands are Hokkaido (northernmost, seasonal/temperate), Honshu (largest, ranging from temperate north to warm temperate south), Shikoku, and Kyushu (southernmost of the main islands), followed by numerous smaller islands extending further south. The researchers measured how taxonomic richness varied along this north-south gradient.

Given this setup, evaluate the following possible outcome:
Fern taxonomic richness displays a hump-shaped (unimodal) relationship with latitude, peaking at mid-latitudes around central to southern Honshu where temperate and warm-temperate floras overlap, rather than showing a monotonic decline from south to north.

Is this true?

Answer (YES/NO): NO